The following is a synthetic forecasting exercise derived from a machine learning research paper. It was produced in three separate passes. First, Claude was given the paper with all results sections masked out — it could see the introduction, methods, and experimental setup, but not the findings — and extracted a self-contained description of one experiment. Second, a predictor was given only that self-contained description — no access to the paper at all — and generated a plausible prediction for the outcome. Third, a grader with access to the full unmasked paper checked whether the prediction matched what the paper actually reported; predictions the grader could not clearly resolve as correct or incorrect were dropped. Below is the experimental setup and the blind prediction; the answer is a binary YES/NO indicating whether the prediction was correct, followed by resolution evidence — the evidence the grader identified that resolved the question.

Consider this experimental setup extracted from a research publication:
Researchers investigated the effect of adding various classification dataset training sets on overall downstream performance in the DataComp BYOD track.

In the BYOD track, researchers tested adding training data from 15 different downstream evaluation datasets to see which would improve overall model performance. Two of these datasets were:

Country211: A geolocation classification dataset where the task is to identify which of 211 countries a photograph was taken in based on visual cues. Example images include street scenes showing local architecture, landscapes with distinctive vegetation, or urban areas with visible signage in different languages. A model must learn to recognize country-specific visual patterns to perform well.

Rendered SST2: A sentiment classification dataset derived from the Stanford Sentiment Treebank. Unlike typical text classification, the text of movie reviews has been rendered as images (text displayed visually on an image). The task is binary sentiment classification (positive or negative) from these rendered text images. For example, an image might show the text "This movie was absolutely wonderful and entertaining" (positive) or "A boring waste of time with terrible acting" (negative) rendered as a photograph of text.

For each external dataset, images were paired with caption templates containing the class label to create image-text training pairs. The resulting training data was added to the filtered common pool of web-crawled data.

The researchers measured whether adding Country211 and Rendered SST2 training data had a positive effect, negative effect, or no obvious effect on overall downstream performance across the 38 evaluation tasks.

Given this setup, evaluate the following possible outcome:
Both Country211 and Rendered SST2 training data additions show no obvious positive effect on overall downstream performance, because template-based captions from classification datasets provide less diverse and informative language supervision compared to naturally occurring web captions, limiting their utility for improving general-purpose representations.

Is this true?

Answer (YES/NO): YES